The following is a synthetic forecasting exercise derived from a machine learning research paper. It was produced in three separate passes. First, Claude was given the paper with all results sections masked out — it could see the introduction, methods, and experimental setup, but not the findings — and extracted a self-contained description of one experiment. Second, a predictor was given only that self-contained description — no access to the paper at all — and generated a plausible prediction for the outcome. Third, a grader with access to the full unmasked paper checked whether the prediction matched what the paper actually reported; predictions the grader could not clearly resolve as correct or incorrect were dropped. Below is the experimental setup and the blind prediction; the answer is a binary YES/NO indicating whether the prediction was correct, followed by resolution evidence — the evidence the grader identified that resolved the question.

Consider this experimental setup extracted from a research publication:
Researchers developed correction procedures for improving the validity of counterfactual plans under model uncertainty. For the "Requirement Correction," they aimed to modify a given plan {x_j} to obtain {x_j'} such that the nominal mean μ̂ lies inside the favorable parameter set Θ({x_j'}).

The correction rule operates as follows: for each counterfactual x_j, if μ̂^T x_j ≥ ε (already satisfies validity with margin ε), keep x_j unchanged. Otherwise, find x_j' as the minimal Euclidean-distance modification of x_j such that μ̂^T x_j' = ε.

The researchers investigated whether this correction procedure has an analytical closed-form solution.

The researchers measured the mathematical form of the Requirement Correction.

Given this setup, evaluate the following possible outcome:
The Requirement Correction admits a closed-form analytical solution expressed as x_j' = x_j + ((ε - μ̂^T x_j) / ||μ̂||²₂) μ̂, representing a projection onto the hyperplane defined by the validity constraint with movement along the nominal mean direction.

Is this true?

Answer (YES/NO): NO